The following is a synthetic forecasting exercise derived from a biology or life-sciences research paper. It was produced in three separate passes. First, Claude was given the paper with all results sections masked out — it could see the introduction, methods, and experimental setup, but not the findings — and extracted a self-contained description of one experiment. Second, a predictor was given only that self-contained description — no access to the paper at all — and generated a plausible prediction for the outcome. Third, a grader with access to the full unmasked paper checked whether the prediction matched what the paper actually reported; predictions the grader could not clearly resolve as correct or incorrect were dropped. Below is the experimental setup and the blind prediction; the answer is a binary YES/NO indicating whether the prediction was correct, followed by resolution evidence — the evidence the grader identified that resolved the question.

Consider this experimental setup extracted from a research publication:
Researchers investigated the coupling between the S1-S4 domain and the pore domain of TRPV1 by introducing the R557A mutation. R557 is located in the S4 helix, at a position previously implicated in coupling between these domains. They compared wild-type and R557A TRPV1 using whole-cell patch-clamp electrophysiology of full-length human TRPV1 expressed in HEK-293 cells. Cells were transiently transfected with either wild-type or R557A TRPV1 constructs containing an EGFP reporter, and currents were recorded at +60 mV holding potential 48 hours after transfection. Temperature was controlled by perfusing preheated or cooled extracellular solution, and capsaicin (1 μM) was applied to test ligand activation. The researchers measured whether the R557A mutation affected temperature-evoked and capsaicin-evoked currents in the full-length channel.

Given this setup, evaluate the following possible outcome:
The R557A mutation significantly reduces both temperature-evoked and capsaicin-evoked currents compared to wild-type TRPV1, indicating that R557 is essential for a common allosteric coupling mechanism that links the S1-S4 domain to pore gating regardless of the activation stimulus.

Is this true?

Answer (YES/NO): YES